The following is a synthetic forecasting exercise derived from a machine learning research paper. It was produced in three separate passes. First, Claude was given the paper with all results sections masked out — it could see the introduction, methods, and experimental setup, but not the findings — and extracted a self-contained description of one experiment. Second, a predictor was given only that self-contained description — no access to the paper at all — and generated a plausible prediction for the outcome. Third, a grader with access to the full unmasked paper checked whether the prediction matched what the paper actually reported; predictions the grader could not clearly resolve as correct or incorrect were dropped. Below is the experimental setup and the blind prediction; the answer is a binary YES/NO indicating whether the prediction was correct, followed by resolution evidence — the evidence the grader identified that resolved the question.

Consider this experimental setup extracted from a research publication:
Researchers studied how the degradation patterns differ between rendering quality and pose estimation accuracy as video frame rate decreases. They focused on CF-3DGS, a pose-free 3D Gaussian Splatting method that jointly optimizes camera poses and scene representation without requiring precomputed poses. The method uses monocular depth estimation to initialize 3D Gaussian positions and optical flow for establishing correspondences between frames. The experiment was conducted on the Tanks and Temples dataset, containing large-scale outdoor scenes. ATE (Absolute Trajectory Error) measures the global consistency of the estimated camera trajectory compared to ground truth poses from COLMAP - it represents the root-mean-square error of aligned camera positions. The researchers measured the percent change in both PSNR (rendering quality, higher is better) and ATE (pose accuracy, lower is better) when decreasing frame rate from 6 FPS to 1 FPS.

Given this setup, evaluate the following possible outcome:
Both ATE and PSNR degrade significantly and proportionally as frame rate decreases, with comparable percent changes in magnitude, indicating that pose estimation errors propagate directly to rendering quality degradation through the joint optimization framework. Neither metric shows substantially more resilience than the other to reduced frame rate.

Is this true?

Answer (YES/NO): NO